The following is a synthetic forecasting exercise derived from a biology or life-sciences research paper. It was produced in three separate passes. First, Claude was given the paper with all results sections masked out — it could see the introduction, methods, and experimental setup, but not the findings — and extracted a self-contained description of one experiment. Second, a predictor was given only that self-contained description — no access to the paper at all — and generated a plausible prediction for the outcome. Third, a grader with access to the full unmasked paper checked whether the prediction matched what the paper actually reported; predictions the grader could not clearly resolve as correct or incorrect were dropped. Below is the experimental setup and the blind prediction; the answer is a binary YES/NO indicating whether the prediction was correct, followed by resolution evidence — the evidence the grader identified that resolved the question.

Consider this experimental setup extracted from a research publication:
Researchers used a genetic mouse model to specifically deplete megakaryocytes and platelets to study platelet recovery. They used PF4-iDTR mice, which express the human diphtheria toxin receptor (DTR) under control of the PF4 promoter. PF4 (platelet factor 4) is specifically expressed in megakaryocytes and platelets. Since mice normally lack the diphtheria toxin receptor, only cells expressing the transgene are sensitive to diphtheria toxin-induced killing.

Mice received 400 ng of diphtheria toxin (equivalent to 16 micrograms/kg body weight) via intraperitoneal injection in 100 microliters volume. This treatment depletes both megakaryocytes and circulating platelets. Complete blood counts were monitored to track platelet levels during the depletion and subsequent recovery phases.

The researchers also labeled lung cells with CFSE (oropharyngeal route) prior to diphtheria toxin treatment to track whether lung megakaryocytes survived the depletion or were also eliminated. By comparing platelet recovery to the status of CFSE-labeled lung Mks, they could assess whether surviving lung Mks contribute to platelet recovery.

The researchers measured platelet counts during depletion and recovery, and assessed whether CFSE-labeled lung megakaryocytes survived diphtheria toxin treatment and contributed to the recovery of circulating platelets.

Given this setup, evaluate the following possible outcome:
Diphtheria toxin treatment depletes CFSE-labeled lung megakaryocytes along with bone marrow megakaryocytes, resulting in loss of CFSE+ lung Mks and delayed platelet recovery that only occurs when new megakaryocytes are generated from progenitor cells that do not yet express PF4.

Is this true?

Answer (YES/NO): NO